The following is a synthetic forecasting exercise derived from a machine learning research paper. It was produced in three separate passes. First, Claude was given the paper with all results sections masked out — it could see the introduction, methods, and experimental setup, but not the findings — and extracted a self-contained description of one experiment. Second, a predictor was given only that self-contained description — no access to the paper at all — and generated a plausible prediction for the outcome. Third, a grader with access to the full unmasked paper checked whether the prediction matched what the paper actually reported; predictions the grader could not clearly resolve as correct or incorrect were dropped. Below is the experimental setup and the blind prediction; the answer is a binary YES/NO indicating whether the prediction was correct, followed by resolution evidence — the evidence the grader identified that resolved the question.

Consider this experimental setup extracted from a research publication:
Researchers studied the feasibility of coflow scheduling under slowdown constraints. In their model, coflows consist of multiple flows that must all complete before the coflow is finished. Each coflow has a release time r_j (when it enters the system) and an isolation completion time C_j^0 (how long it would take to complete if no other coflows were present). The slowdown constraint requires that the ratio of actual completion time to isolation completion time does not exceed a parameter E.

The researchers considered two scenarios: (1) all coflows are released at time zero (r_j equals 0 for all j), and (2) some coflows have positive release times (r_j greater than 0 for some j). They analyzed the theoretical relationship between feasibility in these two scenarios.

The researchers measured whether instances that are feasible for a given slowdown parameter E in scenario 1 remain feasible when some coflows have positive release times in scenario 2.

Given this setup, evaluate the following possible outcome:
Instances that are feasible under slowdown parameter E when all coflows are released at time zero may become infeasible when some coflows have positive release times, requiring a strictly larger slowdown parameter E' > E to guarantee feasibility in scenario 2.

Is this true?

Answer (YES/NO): NO